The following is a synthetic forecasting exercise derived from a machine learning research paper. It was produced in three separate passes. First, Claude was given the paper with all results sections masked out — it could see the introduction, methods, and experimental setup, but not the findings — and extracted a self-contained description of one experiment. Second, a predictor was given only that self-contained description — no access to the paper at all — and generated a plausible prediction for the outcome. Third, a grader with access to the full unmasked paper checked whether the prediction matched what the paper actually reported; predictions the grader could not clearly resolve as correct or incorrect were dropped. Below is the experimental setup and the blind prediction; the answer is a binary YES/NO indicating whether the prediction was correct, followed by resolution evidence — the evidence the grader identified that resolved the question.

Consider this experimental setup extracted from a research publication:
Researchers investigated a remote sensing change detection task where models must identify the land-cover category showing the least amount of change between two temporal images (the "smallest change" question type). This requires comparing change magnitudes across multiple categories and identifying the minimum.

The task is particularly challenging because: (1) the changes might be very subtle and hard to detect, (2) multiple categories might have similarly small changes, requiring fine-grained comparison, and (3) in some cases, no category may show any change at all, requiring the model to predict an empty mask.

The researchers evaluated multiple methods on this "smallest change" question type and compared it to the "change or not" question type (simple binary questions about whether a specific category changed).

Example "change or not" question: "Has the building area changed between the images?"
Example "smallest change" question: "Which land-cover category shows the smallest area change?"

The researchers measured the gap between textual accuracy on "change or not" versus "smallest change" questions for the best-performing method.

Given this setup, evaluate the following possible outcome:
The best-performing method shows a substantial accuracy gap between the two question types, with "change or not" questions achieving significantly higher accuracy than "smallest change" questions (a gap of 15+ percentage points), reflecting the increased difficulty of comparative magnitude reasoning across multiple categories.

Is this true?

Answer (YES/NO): YES